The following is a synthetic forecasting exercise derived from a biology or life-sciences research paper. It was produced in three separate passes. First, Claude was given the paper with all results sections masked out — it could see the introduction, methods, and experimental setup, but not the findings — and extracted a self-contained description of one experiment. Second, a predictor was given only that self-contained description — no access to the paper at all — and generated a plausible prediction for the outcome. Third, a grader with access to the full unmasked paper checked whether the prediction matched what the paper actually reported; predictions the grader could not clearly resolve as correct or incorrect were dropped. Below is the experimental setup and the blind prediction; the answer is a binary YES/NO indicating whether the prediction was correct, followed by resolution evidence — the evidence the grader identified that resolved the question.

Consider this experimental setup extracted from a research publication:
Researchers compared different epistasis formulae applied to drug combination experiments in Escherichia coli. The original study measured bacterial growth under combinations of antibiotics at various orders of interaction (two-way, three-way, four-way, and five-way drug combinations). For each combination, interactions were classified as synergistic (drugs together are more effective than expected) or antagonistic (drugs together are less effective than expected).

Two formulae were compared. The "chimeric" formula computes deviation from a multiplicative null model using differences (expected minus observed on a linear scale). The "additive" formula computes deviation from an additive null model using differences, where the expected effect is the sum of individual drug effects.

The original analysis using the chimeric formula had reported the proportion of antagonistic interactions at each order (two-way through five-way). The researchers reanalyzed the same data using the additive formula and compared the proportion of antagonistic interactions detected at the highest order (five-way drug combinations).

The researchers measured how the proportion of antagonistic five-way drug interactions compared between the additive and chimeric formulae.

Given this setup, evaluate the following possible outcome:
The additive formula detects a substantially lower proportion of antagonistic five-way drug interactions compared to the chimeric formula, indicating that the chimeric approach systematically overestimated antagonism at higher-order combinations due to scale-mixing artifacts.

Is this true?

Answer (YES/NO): YES